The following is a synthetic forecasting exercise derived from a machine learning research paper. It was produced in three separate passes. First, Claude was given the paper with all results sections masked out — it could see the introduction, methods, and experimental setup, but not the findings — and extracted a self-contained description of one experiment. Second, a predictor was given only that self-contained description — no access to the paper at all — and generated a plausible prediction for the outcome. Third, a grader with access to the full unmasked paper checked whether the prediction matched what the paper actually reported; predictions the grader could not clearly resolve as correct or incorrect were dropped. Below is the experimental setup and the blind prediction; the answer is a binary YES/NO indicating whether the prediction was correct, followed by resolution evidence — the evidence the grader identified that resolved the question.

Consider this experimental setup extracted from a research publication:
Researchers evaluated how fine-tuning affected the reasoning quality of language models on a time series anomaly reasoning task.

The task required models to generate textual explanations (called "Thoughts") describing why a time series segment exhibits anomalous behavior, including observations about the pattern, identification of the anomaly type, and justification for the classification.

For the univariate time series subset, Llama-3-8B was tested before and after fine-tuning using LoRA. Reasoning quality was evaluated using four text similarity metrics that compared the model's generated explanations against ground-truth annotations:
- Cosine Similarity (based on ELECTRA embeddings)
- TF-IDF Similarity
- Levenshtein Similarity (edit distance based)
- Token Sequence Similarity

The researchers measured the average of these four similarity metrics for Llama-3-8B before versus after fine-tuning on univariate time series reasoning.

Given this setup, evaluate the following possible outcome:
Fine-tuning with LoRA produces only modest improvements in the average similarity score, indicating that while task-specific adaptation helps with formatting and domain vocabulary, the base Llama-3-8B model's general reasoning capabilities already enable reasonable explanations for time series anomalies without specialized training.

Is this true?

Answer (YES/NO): NO